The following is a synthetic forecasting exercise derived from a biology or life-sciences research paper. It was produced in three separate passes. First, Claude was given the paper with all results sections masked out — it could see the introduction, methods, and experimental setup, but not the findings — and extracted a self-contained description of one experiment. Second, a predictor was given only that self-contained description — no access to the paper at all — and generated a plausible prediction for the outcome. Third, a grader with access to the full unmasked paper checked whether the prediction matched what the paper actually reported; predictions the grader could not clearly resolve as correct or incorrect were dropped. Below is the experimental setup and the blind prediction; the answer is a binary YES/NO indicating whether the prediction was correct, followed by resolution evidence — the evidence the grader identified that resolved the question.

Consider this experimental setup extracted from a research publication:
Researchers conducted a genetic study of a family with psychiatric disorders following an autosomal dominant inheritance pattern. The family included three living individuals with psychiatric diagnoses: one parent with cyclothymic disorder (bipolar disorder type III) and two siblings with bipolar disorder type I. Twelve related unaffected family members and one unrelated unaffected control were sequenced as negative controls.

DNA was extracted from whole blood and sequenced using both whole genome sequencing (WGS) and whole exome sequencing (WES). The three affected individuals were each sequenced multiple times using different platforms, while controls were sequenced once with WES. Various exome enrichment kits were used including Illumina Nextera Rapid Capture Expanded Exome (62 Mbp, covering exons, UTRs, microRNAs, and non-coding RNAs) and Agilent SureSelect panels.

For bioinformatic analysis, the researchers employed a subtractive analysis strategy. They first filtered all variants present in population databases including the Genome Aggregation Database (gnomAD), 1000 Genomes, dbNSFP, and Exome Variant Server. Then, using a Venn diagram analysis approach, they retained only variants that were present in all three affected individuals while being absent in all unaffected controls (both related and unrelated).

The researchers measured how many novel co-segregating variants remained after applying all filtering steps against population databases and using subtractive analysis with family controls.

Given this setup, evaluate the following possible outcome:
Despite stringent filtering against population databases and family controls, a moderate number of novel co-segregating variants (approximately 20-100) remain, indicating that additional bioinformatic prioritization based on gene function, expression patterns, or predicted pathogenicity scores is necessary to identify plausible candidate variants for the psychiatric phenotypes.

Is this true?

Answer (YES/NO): NO